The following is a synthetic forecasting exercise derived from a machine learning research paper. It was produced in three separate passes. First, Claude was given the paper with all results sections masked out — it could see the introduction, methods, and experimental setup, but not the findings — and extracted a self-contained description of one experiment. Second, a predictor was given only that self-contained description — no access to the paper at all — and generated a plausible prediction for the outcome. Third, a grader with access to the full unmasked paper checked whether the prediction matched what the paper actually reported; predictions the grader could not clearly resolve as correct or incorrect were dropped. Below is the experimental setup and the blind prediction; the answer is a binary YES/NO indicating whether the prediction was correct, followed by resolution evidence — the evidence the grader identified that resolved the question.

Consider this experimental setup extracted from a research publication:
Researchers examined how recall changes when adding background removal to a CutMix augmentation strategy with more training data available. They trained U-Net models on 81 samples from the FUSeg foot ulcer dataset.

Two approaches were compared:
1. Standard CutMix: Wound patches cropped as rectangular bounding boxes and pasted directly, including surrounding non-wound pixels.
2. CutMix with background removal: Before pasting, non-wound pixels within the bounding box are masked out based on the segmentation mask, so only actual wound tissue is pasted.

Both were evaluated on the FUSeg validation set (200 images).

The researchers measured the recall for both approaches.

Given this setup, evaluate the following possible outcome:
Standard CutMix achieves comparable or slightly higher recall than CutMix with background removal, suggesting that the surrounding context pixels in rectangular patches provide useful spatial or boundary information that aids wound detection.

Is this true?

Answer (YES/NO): YES